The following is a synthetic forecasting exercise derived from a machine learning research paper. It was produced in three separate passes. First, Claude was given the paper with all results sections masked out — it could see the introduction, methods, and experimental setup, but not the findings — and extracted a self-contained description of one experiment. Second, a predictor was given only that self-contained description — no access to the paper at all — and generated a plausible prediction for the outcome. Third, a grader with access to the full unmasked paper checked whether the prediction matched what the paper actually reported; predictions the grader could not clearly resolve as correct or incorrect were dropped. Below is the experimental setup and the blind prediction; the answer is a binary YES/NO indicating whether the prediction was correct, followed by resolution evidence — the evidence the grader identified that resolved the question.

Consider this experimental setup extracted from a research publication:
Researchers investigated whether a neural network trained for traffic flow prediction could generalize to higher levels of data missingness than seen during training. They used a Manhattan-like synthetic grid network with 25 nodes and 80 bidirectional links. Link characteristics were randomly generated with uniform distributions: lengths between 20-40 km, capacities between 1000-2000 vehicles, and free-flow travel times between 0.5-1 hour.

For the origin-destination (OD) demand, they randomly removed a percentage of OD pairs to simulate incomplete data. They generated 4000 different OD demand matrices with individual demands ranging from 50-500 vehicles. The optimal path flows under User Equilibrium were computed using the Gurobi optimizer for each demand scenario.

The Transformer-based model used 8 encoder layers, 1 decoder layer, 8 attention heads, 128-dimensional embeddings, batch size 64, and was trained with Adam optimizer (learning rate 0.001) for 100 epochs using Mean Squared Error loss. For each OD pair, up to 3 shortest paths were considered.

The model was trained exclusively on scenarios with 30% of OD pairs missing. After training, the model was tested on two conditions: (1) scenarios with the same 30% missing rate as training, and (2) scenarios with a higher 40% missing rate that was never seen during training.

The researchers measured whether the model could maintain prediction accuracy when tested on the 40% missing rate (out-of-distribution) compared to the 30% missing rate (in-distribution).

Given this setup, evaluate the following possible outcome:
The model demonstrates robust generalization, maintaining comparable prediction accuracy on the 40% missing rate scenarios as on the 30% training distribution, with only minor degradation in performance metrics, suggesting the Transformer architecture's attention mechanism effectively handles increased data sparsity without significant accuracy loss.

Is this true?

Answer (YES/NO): YES